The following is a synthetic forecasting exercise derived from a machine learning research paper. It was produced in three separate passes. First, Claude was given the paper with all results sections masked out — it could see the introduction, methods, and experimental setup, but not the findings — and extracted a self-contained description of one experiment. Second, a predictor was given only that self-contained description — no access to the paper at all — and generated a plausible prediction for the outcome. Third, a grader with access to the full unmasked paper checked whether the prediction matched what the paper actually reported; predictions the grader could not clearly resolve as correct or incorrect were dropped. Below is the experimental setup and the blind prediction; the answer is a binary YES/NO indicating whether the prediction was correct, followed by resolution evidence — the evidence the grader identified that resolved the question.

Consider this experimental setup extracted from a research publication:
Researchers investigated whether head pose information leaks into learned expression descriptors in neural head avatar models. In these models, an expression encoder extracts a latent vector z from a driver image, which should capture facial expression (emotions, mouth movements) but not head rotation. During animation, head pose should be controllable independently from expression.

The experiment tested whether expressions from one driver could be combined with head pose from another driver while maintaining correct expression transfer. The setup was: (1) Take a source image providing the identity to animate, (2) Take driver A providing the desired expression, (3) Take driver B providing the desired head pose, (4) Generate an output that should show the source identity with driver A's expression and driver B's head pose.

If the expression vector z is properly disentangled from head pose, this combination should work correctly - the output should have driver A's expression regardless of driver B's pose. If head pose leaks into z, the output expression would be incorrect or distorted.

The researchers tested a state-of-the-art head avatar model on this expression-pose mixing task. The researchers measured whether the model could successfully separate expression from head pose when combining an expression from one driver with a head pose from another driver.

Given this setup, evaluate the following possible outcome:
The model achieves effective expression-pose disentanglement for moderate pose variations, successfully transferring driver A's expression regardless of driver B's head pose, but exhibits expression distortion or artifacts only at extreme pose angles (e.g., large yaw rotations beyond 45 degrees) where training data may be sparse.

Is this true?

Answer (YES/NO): NO